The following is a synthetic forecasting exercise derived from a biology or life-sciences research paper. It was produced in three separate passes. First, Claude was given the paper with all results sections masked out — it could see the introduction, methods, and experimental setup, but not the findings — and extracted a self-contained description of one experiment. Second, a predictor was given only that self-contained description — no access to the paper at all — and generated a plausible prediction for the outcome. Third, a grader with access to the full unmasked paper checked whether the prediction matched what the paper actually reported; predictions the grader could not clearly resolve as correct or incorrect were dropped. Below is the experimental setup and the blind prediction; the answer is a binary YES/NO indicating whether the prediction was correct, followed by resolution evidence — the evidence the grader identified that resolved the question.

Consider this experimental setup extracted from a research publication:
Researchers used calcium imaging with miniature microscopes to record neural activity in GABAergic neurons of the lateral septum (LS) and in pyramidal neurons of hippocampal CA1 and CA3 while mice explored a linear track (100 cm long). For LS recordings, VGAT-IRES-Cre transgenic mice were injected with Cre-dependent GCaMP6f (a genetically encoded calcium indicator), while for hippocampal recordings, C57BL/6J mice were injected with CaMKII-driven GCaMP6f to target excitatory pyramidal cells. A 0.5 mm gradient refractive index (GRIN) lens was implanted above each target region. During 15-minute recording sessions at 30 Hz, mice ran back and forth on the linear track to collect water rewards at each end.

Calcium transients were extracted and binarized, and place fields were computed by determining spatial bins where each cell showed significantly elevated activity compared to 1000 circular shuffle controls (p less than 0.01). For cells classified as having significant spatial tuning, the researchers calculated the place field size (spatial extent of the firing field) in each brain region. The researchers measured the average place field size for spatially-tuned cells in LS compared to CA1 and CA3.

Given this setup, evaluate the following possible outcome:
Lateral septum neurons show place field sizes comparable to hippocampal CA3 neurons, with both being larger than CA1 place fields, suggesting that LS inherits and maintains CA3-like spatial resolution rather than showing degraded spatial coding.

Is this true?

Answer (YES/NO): NO